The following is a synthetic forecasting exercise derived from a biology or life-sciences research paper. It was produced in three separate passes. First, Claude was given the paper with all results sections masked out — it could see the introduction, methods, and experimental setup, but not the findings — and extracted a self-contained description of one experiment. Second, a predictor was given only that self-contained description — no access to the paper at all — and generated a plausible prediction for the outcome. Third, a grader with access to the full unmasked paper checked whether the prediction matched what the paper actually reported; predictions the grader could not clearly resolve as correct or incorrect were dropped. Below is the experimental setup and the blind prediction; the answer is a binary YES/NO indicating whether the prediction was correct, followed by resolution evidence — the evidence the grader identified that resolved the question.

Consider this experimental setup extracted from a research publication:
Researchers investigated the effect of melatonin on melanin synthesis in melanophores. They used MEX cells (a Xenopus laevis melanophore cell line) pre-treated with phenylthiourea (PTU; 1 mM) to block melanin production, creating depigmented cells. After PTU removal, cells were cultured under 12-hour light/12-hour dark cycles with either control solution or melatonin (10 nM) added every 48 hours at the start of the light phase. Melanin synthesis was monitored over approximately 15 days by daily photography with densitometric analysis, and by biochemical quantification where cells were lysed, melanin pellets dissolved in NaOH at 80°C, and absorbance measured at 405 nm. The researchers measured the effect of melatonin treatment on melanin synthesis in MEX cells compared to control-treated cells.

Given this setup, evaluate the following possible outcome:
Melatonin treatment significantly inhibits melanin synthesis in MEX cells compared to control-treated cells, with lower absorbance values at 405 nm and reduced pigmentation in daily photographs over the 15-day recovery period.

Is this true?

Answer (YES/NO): YES